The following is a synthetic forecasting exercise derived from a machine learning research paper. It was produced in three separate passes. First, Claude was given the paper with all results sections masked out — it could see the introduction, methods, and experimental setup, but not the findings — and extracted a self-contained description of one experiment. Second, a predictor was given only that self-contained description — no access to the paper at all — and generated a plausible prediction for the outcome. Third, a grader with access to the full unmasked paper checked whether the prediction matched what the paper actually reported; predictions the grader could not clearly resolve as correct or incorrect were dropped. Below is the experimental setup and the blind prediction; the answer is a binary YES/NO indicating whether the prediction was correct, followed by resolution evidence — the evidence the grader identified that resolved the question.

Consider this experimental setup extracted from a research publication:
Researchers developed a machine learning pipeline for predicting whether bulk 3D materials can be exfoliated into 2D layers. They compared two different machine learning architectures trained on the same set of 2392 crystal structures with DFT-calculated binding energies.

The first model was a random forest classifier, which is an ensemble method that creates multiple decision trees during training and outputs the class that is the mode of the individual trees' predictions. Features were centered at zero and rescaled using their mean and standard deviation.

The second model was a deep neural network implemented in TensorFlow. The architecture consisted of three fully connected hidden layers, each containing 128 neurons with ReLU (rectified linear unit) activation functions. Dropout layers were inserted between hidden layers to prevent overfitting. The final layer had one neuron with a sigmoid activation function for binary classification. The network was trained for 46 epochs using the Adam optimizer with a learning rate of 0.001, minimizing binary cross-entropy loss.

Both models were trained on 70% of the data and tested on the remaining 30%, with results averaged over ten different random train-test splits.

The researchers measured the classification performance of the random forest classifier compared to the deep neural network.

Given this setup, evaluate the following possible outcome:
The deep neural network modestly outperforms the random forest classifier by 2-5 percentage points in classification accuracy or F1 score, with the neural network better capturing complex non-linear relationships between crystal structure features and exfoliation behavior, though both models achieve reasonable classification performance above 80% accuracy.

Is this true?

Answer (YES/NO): NO